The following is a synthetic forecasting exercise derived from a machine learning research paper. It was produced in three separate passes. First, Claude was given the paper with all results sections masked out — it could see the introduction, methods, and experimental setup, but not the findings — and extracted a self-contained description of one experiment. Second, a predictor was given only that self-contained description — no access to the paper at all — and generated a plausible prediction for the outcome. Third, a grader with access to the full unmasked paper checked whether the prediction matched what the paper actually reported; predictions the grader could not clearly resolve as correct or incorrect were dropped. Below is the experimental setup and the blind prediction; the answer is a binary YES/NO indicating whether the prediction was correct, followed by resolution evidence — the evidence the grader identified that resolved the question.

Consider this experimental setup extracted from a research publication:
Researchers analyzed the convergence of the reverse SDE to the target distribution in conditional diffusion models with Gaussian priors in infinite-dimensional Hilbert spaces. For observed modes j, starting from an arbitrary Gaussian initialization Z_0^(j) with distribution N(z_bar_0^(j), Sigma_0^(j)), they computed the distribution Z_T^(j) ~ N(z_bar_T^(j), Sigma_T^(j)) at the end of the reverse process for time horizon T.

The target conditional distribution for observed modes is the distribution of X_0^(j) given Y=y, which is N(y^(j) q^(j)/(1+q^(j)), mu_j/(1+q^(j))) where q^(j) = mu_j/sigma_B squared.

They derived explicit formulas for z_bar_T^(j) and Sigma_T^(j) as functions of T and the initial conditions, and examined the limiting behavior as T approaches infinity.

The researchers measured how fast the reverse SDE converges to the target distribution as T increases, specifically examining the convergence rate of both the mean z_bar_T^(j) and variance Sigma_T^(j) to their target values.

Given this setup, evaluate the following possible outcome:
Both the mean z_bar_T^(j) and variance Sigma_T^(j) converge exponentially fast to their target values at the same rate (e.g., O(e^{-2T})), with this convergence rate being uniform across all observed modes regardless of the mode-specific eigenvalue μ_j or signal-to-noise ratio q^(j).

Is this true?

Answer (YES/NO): NO